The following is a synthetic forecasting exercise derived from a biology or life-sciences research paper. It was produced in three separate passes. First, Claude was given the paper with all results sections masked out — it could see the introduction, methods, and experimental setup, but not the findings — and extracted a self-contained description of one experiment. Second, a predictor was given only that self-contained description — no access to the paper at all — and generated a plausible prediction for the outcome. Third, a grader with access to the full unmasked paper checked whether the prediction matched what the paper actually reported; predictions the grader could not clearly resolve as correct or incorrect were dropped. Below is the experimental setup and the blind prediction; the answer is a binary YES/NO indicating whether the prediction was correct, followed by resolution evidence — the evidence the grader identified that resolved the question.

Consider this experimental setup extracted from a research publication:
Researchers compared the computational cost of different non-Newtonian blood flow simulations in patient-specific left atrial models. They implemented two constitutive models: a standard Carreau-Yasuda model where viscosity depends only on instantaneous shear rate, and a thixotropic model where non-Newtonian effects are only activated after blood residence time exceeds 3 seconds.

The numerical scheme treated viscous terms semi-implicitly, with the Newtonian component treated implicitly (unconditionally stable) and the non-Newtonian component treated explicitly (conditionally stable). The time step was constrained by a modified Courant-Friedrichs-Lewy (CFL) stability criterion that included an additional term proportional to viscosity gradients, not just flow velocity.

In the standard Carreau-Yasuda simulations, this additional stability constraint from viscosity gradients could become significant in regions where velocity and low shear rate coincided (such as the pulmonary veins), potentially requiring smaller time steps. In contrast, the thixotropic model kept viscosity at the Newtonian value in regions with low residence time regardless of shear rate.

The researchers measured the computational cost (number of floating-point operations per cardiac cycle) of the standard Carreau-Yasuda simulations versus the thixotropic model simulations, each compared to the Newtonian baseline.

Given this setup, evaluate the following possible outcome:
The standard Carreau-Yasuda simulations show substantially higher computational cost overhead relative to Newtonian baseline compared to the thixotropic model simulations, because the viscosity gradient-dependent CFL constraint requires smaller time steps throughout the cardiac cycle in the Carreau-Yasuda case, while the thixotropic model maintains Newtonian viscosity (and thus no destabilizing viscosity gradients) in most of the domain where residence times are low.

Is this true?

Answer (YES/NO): YES